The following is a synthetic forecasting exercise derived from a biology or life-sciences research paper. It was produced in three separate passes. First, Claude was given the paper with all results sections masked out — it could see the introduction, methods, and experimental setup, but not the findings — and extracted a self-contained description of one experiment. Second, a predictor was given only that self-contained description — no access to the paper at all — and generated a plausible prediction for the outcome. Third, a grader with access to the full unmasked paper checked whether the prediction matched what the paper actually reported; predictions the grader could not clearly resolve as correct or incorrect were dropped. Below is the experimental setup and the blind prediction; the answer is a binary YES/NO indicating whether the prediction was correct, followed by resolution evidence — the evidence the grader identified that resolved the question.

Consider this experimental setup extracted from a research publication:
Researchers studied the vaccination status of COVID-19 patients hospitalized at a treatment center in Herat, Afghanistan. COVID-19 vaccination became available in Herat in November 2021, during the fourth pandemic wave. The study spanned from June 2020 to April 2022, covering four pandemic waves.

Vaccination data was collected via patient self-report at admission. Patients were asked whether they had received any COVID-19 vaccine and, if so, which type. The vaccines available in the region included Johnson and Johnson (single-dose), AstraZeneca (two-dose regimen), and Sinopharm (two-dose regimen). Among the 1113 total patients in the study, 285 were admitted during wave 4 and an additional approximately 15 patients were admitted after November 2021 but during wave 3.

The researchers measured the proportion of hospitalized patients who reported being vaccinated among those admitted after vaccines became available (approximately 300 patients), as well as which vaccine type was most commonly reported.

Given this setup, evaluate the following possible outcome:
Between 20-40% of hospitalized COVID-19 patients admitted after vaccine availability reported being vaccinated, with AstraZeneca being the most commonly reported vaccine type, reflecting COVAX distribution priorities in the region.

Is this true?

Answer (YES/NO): NO